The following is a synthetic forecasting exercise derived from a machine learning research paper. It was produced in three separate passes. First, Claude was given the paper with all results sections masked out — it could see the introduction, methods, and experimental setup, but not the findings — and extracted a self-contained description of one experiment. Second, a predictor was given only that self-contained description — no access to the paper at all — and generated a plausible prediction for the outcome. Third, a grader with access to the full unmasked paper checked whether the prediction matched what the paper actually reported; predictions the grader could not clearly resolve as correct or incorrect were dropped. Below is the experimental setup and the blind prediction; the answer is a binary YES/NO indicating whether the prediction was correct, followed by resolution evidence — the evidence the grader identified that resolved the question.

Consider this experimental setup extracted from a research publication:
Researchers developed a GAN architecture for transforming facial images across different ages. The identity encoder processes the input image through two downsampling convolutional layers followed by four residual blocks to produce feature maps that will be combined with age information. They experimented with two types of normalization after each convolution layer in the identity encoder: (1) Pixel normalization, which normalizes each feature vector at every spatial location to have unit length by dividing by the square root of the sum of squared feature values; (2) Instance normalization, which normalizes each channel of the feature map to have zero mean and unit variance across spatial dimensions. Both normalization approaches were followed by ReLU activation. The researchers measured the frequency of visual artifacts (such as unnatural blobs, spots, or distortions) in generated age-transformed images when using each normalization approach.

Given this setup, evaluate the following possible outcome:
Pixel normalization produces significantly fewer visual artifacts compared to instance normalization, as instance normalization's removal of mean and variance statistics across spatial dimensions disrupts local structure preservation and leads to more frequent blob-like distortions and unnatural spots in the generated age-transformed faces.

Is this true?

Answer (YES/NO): NO